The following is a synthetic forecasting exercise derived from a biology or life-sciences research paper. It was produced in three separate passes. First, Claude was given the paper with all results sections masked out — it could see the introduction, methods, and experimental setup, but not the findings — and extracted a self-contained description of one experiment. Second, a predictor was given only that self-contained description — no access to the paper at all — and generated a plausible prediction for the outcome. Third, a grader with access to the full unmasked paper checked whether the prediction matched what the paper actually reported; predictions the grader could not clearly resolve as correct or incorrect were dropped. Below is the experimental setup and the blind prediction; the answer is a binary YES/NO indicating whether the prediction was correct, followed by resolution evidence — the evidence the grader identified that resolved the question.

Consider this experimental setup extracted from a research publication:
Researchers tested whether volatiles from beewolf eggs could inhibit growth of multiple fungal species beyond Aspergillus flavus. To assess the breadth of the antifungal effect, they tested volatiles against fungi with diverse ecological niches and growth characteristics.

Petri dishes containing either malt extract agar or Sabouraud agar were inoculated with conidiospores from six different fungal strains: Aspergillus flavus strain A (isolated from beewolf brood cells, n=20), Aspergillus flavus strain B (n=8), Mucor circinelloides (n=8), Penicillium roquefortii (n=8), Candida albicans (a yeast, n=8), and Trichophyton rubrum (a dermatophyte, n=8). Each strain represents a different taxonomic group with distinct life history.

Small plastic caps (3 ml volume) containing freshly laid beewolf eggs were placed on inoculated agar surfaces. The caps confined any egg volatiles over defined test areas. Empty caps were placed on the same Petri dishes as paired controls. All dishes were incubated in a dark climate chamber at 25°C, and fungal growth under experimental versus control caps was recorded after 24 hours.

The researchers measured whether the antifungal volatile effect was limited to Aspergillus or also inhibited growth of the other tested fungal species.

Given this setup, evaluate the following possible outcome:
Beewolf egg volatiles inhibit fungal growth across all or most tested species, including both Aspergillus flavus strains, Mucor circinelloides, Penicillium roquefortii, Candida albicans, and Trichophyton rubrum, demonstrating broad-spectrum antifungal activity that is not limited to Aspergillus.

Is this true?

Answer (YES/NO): YES